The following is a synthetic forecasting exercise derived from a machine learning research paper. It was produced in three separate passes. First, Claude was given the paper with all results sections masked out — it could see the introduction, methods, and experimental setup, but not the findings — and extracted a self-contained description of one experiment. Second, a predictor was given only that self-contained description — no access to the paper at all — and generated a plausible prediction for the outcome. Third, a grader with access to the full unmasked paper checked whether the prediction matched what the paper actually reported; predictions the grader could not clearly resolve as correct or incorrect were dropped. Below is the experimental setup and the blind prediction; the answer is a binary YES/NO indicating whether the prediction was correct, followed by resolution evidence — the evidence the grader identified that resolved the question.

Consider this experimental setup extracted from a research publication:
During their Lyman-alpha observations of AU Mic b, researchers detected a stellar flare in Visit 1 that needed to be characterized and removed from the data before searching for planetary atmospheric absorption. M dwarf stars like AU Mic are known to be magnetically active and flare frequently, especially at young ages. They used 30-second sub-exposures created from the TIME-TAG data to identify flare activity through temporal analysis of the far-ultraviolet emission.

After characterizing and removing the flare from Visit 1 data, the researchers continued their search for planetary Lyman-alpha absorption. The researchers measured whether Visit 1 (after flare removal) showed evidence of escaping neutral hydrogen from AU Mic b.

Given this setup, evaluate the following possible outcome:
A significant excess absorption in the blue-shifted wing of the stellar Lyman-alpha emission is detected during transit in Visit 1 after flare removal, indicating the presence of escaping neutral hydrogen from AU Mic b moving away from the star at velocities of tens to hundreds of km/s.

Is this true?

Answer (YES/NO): NO